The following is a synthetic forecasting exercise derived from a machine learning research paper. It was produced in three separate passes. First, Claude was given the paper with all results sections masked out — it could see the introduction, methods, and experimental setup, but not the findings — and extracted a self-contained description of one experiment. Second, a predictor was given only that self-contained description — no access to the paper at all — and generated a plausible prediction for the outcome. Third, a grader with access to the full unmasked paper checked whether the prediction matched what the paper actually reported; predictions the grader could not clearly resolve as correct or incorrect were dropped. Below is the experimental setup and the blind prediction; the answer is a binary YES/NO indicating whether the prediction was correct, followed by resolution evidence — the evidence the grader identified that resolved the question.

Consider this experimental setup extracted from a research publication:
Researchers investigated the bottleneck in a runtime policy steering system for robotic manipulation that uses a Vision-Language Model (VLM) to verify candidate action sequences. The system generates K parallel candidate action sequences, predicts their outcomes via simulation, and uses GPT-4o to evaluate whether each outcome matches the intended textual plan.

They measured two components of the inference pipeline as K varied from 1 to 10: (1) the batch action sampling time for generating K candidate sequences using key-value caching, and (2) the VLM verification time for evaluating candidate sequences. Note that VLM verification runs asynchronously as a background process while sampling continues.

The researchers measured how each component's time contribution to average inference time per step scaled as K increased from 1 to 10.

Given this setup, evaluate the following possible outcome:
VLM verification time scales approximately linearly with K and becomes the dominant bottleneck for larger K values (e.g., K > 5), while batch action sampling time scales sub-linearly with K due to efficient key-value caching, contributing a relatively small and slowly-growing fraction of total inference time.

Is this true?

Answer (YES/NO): NO